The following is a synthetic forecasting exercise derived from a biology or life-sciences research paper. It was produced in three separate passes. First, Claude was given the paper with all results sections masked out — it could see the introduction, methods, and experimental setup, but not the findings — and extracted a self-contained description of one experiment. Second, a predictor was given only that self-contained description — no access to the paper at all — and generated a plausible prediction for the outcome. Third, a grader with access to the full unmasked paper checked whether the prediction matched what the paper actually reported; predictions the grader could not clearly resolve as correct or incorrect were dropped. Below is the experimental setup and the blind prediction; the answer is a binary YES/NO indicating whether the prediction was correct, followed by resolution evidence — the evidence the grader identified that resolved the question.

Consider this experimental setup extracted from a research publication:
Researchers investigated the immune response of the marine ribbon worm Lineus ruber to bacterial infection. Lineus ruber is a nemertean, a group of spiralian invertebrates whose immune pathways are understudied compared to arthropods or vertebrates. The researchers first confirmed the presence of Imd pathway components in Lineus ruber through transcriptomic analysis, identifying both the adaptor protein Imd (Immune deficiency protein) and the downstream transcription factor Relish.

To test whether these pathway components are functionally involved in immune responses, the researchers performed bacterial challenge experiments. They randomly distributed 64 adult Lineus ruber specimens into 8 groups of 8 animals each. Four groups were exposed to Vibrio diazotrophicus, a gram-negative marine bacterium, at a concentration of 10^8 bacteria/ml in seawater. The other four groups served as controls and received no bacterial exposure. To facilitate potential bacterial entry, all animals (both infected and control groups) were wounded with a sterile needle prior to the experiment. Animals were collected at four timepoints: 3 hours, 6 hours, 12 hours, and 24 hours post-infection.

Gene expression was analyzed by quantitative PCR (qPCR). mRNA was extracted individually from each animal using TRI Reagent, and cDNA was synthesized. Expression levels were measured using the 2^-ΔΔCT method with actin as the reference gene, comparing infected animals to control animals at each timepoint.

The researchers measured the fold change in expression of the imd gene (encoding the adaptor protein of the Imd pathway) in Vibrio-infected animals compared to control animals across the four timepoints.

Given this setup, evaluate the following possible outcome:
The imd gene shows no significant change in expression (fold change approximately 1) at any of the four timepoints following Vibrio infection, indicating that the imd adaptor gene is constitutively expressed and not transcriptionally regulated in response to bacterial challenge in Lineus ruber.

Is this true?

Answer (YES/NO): YES